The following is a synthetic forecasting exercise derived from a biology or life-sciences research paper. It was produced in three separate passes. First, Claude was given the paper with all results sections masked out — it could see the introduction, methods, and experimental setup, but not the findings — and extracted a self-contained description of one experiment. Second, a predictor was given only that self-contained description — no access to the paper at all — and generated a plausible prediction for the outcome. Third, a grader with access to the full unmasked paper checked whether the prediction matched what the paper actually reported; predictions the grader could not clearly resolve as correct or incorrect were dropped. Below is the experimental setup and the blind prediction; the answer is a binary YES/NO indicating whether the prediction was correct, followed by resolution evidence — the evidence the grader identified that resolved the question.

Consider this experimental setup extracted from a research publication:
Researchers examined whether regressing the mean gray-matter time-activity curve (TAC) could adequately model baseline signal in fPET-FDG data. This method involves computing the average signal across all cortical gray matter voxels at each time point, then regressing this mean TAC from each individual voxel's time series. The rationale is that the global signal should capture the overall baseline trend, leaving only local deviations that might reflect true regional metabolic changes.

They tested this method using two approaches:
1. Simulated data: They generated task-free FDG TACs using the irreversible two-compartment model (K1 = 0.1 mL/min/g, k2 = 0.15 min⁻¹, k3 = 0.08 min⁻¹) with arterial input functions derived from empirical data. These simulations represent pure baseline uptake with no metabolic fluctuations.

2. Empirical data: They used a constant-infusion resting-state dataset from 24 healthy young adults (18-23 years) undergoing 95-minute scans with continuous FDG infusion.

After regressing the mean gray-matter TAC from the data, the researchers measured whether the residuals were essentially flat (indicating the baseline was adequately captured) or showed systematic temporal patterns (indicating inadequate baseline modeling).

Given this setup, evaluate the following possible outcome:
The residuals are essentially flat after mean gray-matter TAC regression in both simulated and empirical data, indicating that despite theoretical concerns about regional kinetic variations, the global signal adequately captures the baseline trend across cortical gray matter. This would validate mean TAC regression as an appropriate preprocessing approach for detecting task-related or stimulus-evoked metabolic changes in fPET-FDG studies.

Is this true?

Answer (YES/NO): NO